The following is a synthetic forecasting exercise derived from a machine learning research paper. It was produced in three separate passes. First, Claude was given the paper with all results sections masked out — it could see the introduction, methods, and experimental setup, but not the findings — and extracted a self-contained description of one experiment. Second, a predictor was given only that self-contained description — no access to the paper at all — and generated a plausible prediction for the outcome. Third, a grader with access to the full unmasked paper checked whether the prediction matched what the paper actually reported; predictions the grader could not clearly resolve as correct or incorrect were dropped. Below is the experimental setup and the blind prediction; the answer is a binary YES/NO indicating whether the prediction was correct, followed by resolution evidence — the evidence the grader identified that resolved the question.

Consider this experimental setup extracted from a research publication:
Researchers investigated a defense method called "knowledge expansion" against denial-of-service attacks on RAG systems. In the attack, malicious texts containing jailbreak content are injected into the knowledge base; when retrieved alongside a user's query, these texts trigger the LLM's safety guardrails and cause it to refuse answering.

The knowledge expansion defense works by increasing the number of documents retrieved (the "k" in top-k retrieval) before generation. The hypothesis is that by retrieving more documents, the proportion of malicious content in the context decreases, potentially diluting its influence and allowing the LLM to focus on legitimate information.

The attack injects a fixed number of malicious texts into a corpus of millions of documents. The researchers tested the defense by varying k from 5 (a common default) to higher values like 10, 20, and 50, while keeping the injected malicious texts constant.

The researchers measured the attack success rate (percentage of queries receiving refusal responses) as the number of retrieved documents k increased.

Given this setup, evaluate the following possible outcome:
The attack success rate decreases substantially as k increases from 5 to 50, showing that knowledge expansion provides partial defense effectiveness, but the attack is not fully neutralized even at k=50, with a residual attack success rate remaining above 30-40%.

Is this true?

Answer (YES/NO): NO